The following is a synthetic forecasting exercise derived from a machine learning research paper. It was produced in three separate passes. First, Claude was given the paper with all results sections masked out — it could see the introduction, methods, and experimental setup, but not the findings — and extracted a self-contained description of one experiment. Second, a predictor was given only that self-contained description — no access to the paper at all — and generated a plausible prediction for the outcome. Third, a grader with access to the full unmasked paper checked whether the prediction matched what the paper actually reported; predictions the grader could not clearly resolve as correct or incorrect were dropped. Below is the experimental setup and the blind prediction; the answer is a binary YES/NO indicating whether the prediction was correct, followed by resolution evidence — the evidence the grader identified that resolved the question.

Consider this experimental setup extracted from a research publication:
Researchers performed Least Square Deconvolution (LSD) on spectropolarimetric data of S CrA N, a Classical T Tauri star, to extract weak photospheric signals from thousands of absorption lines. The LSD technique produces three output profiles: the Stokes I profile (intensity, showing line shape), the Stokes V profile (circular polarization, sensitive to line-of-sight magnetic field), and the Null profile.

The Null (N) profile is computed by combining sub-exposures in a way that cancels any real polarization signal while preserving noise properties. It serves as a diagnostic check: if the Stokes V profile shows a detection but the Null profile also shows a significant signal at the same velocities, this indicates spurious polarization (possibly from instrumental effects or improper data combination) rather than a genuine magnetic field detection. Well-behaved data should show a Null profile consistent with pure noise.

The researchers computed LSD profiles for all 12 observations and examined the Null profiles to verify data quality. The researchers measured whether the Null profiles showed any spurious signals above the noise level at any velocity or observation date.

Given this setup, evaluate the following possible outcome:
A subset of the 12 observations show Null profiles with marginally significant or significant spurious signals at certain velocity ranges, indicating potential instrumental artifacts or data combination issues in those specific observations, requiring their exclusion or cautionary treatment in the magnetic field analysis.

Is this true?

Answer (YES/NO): NO